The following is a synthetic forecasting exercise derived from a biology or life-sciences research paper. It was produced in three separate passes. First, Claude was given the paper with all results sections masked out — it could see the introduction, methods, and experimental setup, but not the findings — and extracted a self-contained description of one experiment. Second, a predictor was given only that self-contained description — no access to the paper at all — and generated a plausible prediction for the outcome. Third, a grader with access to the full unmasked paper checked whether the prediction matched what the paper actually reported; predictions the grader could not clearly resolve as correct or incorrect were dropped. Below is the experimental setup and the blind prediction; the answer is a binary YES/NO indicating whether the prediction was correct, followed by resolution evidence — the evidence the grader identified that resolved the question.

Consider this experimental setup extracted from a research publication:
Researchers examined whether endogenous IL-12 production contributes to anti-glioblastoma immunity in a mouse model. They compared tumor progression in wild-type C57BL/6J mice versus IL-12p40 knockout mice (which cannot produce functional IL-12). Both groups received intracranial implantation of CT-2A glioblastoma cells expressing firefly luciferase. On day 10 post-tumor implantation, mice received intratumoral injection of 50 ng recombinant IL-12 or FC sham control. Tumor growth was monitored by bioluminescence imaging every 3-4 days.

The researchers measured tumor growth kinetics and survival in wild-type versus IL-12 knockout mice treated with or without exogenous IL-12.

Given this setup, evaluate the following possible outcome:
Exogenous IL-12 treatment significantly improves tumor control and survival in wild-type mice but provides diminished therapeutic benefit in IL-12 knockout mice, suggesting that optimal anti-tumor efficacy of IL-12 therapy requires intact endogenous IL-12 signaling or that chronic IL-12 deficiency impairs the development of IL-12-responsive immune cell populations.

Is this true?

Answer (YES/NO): NO